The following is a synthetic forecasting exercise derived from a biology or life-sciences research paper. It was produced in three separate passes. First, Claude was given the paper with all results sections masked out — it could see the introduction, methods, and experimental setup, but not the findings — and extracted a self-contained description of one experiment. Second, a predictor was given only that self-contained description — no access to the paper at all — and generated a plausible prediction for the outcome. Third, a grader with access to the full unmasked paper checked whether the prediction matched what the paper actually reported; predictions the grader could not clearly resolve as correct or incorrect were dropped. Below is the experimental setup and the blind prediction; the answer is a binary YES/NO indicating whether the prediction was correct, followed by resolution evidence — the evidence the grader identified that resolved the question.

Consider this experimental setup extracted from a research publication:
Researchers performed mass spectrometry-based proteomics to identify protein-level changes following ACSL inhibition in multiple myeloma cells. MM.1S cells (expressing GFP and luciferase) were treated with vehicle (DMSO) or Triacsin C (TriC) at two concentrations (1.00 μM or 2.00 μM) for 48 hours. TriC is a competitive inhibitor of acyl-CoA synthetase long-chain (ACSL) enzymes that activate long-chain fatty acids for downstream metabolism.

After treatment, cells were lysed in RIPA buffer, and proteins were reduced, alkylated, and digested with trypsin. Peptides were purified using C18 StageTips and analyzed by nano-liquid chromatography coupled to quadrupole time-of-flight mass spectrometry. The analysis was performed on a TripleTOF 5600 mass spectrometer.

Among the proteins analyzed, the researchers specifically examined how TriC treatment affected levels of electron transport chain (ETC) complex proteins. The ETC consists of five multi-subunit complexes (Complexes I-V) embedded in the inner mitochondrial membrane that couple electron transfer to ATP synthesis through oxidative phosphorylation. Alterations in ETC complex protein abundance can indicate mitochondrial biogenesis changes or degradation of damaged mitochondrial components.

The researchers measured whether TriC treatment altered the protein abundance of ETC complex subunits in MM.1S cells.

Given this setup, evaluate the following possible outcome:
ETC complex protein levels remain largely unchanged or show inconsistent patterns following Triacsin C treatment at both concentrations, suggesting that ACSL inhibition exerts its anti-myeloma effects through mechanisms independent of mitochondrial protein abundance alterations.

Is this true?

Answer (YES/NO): NO